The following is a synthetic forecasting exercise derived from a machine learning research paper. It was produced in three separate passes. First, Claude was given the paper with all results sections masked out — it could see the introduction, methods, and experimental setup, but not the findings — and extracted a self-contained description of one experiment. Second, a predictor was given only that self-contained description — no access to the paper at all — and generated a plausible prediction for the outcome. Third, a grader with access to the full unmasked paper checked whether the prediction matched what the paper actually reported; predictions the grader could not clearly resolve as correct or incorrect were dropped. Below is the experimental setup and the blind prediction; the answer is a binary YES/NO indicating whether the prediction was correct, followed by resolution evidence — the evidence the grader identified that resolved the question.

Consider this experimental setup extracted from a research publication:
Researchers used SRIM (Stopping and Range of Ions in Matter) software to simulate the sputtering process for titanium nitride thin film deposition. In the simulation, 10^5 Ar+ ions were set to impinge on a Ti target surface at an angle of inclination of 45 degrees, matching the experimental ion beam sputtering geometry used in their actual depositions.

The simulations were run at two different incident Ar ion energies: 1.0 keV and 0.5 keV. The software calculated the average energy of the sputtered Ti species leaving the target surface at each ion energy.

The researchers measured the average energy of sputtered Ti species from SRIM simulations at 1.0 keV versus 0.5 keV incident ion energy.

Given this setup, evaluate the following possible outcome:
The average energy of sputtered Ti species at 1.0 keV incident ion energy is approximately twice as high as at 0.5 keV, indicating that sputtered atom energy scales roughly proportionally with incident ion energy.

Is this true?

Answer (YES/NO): NO